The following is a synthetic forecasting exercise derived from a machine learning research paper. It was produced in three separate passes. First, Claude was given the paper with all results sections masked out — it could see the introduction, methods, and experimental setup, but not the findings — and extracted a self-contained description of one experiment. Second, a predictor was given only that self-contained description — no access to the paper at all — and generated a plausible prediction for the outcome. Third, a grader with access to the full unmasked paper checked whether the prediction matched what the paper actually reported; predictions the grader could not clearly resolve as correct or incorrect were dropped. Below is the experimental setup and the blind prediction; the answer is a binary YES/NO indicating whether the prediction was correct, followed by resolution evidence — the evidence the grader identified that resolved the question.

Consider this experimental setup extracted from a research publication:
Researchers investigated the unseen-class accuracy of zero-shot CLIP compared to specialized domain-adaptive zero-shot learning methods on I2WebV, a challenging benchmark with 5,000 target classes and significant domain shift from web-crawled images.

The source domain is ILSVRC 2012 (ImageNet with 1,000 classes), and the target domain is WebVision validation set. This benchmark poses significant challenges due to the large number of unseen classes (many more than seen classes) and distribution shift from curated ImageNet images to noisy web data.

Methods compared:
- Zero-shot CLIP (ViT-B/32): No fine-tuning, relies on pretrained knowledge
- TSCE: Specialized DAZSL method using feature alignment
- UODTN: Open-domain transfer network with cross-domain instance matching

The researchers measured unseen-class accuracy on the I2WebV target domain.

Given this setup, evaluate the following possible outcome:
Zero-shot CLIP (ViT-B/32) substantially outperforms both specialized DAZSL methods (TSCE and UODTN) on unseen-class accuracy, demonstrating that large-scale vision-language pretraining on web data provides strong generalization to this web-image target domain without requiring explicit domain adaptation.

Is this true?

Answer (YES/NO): YES